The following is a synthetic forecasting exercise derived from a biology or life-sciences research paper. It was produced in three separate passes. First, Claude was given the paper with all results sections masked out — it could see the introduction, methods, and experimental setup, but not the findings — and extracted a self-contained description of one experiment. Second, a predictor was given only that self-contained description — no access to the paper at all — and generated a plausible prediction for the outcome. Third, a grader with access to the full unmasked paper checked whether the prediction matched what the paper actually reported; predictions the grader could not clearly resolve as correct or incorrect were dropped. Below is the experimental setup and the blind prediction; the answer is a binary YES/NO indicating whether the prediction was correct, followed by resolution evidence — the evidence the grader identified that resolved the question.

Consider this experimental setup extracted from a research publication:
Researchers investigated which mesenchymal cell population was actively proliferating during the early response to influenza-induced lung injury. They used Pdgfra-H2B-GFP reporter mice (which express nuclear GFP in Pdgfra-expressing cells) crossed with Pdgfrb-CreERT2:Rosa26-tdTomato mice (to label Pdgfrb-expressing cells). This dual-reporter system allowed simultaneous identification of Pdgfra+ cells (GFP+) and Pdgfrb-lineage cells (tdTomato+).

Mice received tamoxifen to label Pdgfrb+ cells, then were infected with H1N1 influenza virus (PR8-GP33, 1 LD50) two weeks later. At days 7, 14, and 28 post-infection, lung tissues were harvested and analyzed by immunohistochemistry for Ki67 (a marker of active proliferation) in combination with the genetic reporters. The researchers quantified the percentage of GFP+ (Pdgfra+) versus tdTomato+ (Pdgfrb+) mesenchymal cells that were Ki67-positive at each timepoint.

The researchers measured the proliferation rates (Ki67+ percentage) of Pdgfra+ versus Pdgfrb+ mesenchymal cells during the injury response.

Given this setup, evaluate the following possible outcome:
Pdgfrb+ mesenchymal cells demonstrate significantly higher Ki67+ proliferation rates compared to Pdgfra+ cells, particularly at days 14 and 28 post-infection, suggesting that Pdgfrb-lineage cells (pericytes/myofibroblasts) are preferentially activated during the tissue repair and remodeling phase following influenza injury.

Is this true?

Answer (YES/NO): NO